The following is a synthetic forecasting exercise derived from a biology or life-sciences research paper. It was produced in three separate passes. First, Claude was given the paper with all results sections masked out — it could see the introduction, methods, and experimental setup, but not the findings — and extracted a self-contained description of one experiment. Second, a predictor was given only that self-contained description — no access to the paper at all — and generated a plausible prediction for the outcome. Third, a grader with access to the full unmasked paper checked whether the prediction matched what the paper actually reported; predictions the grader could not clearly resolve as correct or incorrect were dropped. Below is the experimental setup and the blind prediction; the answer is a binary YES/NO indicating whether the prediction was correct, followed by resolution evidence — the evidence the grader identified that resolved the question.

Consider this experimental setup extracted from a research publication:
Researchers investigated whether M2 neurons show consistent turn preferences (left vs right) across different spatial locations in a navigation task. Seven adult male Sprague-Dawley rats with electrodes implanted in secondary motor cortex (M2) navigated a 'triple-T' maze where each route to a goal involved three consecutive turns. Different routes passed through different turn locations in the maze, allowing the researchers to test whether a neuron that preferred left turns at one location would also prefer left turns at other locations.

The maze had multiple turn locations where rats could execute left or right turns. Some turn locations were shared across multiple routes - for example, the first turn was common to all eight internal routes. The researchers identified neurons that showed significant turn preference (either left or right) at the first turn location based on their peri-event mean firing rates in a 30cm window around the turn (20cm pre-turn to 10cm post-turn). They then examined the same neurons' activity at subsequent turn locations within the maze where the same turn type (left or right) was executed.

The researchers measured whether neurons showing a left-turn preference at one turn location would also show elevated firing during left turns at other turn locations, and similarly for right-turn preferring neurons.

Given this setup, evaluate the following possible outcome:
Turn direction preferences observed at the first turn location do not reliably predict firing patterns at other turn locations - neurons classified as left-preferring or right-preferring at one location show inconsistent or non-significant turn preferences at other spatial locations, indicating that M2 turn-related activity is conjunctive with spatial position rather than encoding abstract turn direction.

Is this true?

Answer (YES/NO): NO